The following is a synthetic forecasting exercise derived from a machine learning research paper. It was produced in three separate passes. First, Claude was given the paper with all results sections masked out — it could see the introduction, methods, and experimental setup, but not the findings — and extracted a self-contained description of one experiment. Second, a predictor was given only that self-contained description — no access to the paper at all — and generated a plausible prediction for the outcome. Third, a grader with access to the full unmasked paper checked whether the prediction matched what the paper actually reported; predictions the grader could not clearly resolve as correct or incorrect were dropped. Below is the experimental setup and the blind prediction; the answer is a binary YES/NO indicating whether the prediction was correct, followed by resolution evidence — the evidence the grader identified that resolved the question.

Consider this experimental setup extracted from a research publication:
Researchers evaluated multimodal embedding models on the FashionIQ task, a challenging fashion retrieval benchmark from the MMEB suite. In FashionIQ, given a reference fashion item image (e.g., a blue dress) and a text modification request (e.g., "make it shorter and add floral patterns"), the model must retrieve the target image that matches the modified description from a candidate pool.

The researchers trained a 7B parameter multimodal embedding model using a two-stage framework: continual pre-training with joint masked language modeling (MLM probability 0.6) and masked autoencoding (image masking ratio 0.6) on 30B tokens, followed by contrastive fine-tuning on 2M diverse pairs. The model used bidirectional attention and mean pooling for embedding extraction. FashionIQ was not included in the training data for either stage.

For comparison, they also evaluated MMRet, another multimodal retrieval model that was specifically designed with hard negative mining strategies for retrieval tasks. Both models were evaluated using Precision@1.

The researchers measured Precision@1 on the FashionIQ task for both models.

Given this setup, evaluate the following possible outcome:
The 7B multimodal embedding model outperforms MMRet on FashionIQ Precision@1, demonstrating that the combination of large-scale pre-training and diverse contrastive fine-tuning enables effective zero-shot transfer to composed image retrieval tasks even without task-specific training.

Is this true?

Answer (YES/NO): NO